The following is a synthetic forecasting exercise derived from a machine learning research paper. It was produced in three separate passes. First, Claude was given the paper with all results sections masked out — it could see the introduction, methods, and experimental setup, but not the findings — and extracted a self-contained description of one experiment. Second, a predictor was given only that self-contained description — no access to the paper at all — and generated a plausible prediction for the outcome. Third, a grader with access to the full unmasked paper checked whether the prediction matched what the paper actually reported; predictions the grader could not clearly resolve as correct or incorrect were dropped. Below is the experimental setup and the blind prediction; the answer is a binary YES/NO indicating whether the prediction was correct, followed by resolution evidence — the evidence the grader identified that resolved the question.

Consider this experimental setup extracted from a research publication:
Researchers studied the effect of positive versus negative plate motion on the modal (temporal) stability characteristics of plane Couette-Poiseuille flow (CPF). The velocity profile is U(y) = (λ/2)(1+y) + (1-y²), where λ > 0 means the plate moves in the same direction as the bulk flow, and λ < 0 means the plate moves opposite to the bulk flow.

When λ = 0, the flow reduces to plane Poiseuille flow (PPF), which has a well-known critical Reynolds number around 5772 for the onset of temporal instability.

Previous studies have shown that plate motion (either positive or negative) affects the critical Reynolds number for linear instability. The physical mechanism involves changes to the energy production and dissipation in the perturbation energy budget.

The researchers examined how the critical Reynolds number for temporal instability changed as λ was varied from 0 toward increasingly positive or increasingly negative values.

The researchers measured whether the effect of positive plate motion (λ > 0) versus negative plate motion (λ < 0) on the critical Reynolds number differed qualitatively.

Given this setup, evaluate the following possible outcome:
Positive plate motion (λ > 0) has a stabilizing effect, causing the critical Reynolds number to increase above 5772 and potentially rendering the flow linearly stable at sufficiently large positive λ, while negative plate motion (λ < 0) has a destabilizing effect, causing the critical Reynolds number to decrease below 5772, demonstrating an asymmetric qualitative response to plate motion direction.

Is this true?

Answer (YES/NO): NO